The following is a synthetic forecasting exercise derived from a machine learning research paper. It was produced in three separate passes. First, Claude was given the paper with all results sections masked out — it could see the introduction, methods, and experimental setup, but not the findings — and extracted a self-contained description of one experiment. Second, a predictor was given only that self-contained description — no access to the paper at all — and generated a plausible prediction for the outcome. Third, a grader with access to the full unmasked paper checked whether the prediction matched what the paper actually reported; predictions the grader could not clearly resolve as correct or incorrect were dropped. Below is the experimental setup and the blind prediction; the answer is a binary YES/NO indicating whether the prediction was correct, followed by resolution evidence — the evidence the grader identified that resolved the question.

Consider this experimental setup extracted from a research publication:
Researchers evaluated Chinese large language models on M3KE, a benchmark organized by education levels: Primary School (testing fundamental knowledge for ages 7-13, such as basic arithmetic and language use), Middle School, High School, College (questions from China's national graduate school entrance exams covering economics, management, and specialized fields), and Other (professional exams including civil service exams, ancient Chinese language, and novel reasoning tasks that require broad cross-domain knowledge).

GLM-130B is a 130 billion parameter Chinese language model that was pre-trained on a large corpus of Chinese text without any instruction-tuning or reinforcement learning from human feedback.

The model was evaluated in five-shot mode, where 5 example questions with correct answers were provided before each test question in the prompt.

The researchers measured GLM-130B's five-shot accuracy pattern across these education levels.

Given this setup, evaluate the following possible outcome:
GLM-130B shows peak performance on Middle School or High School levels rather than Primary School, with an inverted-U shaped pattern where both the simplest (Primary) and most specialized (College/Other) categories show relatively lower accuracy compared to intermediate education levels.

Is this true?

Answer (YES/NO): NO